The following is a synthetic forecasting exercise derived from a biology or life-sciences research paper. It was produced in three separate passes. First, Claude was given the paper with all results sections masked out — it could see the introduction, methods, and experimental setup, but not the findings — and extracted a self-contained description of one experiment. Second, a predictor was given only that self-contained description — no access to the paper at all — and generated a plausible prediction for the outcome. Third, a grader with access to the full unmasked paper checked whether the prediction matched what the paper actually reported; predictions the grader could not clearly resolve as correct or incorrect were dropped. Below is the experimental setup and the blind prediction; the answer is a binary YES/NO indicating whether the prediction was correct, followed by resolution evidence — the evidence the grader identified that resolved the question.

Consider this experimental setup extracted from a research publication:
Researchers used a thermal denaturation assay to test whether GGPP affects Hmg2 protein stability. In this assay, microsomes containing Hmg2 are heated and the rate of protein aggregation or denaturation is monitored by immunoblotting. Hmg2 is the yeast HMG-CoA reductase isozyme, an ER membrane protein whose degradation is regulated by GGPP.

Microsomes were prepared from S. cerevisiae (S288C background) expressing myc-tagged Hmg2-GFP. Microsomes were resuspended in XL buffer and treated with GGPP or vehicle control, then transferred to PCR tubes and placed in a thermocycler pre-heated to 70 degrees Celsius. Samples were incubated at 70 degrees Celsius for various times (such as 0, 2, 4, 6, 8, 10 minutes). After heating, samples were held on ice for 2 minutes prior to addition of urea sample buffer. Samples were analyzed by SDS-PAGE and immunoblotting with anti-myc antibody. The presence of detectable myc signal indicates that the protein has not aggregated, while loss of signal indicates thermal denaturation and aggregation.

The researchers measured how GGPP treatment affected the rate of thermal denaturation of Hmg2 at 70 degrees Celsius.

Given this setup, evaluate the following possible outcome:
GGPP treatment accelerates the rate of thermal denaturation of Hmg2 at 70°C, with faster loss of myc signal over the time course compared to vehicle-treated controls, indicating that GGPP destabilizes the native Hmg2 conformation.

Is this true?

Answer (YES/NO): NO